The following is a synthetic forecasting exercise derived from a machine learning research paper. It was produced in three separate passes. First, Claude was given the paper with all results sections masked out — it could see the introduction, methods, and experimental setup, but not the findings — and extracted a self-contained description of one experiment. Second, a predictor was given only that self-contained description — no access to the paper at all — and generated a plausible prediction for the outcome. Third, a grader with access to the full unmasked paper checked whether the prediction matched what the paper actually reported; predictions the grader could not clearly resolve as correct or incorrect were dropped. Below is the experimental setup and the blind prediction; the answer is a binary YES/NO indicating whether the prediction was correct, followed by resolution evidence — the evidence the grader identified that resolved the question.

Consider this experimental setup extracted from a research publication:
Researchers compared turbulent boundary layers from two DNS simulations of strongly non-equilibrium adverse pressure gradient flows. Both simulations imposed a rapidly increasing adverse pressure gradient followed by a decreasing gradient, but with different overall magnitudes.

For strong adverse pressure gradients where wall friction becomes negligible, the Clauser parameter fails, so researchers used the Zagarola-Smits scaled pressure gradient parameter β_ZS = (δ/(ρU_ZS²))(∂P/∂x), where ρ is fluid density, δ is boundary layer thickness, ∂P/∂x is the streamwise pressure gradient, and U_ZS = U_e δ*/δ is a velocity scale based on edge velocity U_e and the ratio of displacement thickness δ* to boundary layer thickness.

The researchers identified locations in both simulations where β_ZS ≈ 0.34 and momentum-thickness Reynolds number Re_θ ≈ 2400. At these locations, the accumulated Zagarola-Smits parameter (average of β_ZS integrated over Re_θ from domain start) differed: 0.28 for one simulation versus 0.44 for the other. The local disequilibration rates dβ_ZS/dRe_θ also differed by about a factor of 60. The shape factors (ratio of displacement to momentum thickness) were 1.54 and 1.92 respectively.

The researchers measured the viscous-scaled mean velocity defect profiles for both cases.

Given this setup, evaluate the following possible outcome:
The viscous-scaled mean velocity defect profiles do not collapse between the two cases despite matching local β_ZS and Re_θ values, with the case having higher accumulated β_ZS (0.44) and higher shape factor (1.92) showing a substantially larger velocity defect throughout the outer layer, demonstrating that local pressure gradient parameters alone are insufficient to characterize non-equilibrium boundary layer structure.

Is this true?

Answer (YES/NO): YES